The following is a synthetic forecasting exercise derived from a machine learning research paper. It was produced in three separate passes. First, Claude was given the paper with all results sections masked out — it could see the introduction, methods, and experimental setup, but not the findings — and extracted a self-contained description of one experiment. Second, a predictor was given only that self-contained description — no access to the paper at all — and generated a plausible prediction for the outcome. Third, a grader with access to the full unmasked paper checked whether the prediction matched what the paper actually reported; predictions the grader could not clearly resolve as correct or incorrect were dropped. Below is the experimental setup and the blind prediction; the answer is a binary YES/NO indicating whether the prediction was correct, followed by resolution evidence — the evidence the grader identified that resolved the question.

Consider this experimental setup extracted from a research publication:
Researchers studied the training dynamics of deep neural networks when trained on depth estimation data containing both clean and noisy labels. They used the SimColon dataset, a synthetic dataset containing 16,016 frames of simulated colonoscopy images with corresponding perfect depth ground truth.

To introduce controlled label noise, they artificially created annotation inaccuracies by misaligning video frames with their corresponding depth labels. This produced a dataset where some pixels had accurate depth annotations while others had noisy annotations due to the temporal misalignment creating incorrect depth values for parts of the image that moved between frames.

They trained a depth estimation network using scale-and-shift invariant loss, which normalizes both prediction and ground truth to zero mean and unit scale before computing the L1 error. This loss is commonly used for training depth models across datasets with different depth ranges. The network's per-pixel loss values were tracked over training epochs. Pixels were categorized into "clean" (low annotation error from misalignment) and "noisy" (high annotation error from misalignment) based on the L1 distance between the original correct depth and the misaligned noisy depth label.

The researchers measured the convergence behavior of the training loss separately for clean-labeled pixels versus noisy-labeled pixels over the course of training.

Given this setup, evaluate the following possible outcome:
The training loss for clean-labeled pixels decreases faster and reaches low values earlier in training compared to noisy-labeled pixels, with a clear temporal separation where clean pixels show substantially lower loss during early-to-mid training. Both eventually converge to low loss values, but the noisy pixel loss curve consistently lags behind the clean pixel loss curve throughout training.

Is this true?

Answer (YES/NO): NO